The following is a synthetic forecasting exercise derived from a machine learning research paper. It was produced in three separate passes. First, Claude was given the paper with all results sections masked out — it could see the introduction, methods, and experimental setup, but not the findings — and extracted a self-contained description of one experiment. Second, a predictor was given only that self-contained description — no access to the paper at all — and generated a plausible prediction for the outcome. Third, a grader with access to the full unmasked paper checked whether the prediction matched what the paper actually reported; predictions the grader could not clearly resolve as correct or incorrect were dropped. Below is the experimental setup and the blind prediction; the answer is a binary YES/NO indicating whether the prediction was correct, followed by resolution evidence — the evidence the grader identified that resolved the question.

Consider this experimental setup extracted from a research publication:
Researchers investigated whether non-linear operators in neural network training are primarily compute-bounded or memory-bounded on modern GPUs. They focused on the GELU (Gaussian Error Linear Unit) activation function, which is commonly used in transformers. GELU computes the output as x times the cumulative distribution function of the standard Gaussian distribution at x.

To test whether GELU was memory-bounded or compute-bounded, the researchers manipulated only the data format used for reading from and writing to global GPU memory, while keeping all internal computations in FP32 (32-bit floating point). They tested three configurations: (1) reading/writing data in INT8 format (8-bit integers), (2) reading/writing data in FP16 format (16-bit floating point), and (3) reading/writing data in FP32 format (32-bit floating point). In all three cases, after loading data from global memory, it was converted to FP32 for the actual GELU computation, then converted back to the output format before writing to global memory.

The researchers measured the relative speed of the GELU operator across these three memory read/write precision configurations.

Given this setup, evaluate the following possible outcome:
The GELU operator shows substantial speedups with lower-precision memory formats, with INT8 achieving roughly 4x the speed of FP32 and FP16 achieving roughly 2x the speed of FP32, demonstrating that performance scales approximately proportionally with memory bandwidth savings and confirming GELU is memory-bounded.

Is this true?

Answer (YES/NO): YES